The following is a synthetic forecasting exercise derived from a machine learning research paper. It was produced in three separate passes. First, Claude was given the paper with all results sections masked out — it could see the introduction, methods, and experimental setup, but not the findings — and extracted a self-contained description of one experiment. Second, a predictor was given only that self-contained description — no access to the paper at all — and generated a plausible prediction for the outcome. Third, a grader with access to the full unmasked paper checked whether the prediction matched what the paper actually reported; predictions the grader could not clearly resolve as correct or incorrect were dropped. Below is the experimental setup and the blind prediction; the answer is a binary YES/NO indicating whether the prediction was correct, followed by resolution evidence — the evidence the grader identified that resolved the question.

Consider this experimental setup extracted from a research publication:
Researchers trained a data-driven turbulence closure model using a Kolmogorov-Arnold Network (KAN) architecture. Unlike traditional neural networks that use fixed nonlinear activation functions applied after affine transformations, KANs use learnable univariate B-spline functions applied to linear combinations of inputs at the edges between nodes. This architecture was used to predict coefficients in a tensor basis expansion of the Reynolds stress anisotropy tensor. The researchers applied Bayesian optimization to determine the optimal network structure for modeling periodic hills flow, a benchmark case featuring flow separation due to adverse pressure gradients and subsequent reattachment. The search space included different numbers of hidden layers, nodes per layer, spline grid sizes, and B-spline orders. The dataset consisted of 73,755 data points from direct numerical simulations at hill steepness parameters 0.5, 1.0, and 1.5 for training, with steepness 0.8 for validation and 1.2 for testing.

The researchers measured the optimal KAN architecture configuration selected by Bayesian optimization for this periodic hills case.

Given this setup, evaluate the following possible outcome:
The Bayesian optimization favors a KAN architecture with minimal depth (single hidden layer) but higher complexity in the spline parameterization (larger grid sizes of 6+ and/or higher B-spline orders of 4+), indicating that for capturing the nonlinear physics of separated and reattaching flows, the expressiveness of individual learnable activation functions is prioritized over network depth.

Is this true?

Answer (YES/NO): NO